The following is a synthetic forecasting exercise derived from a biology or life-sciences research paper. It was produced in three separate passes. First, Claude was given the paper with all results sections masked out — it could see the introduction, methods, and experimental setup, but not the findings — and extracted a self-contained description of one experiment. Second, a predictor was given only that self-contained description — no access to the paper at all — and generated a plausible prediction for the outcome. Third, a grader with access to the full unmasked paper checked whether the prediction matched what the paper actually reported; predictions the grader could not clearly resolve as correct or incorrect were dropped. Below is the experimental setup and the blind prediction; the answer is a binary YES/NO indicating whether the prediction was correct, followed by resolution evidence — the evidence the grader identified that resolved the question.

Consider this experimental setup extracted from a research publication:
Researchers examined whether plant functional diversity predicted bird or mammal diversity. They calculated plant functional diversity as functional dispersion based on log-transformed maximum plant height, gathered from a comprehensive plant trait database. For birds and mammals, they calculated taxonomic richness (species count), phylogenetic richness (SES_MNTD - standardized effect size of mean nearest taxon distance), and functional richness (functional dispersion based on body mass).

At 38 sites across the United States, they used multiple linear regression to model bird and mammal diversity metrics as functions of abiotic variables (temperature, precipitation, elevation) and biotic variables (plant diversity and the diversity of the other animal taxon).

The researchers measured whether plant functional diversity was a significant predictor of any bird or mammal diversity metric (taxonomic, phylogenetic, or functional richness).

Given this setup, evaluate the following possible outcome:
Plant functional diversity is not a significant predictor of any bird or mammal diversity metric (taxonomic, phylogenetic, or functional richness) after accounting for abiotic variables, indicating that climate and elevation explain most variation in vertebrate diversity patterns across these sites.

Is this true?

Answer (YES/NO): NO